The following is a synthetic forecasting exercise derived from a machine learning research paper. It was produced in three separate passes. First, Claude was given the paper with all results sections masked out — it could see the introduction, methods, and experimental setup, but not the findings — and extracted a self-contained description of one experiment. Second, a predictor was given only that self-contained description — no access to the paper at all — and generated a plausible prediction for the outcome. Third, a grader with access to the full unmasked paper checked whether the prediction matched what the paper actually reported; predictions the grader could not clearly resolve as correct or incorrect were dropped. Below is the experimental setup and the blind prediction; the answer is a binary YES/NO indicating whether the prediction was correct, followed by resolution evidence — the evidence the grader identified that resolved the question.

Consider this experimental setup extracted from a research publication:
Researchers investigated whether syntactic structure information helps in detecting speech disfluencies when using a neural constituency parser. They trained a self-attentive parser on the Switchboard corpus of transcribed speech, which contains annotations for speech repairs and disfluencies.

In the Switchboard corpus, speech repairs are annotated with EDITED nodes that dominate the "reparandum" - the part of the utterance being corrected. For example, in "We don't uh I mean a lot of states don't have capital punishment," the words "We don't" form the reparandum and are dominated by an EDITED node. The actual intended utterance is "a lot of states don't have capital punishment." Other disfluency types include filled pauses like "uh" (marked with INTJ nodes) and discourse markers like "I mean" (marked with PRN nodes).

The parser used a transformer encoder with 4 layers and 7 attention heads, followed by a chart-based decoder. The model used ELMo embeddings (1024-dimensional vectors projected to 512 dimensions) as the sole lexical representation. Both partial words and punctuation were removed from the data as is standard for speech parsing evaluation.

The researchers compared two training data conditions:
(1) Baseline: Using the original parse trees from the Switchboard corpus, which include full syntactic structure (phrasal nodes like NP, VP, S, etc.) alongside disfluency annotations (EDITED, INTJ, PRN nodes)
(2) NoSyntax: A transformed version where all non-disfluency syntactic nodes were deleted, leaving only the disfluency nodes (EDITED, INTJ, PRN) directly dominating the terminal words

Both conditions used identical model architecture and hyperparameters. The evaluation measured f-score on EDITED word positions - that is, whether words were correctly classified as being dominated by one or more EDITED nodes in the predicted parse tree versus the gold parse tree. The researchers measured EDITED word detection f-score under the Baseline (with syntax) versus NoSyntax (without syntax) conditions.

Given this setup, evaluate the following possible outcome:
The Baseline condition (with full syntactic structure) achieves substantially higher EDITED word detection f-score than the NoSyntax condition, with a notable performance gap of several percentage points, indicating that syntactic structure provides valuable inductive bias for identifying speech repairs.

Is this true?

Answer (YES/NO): YES